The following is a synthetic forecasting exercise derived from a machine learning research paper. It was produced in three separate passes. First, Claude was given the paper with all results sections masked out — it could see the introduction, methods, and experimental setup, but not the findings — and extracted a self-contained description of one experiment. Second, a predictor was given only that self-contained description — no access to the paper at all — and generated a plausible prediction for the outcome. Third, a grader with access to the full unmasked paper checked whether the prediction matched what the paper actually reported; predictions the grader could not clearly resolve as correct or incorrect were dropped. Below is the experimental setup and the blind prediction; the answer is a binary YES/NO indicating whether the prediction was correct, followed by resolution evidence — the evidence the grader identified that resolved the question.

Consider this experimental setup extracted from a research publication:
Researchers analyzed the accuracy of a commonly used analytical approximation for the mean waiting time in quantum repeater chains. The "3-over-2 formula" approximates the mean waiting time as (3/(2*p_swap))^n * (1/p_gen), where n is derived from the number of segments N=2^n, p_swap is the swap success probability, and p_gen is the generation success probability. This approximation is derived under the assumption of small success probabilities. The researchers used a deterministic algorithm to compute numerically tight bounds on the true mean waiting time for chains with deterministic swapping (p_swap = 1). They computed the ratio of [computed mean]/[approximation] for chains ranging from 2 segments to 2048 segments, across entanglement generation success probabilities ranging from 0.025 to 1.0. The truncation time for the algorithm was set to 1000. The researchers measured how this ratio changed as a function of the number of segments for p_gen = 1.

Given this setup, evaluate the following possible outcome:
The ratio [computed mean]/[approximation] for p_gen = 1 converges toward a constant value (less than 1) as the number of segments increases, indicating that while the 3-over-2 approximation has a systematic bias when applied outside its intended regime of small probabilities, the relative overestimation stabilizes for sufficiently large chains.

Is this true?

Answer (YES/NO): NO